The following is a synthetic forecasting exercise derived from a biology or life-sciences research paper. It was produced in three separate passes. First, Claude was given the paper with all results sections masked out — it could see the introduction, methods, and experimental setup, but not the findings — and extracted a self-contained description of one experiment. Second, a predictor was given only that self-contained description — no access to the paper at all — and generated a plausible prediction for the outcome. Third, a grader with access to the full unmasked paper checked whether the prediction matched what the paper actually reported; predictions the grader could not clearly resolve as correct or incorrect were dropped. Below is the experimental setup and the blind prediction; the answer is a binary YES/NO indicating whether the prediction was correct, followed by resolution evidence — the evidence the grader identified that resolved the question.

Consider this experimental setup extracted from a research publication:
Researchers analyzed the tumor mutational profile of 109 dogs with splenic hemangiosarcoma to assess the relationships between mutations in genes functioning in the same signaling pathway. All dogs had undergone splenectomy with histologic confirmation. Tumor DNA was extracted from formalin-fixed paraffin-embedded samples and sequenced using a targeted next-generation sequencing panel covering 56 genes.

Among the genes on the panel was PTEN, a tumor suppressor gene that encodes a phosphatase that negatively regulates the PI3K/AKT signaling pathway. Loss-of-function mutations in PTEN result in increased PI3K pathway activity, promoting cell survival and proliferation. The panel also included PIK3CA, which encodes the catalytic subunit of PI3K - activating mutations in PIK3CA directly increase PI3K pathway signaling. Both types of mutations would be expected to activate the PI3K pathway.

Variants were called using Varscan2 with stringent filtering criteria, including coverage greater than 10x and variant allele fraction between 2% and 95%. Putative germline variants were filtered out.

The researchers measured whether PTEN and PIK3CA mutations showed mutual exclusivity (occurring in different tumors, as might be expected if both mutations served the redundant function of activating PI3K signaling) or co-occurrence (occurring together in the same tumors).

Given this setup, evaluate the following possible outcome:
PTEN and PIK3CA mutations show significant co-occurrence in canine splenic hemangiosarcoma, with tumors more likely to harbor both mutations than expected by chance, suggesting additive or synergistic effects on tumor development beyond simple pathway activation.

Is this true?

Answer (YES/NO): NO